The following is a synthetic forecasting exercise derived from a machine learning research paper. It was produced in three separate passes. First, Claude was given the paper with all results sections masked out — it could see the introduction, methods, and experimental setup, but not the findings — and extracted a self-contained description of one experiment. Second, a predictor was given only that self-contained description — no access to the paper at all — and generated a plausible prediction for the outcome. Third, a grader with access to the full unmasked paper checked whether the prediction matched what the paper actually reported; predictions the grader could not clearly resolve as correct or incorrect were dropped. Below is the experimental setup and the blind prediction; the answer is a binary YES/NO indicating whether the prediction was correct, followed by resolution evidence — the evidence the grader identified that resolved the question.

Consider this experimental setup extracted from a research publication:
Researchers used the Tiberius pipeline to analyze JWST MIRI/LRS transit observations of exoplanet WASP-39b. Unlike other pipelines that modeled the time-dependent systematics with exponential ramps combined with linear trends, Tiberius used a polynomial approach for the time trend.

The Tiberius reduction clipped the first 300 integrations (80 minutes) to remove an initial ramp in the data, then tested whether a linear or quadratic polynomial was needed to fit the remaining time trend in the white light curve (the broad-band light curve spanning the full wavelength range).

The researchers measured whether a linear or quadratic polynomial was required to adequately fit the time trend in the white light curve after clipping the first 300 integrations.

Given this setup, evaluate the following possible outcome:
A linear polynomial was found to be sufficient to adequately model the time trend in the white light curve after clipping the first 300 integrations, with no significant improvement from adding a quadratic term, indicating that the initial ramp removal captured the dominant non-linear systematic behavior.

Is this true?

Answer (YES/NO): NO